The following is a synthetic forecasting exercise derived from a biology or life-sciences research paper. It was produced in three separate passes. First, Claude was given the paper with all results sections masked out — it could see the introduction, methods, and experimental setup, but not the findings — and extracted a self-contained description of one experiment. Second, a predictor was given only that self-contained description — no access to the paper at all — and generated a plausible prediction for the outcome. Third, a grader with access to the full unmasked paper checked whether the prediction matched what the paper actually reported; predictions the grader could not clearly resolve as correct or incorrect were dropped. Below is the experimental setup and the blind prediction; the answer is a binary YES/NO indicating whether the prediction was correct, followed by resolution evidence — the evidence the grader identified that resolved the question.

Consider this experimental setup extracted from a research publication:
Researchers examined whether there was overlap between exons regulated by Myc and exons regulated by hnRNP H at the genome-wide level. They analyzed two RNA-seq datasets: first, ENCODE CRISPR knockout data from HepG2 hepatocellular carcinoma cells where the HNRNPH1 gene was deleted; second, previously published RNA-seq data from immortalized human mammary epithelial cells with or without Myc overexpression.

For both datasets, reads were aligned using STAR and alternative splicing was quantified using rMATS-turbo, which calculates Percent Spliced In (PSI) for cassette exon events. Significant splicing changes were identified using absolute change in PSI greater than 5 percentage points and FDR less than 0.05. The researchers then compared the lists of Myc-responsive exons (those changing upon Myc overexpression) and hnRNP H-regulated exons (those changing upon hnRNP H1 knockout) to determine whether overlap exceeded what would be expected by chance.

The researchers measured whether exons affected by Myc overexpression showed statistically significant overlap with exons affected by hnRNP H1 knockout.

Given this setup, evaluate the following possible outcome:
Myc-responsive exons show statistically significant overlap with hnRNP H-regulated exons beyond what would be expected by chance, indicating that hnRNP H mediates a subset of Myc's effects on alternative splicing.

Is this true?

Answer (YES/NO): YES